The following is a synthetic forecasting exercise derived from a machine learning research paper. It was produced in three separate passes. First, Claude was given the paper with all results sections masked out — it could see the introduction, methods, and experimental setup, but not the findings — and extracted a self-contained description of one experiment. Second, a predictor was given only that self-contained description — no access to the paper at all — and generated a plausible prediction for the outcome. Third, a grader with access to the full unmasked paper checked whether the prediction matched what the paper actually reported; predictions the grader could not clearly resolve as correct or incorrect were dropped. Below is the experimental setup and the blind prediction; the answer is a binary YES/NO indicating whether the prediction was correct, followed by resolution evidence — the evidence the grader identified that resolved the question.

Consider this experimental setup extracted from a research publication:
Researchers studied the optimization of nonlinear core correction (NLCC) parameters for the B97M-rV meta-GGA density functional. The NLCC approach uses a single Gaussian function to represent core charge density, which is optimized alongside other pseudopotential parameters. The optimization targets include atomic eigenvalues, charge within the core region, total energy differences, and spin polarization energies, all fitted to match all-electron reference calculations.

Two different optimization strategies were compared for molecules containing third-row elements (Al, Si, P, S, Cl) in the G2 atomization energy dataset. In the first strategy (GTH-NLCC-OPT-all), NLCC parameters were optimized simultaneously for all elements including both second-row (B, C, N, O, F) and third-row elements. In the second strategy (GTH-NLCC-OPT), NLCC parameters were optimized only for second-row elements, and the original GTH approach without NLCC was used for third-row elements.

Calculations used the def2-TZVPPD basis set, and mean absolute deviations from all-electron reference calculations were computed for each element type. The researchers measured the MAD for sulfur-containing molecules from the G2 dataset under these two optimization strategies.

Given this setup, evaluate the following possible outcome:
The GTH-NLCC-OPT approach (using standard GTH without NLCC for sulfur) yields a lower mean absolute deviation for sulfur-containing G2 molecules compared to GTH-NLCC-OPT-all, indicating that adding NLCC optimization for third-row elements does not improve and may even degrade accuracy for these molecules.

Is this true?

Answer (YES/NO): YES